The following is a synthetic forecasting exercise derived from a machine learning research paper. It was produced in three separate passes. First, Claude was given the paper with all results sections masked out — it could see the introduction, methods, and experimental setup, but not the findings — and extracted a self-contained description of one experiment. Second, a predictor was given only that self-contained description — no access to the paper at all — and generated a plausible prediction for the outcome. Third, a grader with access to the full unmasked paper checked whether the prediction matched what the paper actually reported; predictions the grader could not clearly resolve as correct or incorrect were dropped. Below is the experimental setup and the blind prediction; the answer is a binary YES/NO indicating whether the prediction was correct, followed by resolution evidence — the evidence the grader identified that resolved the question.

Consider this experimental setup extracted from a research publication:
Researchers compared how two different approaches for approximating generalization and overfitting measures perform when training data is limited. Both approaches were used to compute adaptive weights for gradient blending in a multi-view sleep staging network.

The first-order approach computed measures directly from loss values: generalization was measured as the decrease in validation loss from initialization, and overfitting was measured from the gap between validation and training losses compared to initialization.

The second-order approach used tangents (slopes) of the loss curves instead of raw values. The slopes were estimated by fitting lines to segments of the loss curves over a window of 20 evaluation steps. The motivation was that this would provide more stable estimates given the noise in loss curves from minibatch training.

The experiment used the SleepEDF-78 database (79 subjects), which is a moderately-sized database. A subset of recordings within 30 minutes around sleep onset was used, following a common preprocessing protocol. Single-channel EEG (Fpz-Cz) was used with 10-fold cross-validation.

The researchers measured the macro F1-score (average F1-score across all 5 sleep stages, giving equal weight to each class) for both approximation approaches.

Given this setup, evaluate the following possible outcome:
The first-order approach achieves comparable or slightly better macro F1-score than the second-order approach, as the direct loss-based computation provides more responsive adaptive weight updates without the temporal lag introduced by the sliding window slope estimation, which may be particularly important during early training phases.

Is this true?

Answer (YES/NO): YES